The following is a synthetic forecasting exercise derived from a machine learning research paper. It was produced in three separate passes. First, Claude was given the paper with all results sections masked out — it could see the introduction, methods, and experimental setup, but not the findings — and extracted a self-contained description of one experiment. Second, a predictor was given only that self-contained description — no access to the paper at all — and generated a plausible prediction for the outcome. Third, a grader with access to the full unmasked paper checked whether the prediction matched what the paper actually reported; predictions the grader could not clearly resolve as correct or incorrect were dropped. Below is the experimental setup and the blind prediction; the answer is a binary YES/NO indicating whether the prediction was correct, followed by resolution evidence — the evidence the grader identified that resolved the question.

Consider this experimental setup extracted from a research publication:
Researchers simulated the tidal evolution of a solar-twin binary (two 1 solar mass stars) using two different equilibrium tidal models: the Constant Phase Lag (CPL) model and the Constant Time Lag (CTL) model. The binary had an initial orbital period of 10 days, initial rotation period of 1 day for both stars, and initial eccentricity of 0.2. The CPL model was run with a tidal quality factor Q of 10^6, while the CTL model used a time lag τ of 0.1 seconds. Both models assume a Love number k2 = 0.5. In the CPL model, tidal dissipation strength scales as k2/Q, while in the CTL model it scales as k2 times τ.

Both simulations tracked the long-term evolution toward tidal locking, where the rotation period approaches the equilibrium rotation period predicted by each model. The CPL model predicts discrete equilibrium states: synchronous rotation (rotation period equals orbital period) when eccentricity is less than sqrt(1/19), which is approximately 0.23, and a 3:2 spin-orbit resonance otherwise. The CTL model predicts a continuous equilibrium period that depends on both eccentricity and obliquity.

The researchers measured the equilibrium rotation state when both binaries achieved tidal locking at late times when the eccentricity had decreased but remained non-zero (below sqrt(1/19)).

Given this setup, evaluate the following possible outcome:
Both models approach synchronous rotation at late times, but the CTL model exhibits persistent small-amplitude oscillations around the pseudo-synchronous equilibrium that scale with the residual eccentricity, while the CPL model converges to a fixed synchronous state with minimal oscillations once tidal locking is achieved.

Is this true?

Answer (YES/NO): NO